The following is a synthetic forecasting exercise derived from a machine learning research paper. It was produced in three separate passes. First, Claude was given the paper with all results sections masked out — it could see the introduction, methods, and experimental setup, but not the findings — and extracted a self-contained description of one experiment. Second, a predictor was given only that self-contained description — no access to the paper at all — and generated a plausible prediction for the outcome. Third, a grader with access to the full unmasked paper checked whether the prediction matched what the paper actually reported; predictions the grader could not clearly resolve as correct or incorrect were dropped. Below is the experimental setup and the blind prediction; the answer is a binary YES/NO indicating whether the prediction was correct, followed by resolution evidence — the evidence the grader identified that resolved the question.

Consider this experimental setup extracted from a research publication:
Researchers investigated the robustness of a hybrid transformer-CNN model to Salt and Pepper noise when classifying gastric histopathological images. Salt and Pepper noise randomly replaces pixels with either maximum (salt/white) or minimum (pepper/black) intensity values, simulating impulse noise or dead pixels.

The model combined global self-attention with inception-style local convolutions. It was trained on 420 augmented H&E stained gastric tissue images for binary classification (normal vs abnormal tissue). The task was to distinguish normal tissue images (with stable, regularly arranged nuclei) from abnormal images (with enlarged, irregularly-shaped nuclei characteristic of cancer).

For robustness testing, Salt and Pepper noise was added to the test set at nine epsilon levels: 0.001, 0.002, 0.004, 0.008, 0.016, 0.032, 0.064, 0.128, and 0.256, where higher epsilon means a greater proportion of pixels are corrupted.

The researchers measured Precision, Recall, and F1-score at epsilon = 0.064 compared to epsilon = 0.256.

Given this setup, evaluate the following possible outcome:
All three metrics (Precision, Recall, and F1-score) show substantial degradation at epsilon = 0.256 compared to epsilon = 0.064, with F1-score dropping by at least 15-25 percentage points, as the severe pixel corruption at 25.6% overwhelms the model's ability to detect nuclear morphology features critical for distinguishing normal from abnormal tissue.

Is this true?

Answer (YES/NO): YES